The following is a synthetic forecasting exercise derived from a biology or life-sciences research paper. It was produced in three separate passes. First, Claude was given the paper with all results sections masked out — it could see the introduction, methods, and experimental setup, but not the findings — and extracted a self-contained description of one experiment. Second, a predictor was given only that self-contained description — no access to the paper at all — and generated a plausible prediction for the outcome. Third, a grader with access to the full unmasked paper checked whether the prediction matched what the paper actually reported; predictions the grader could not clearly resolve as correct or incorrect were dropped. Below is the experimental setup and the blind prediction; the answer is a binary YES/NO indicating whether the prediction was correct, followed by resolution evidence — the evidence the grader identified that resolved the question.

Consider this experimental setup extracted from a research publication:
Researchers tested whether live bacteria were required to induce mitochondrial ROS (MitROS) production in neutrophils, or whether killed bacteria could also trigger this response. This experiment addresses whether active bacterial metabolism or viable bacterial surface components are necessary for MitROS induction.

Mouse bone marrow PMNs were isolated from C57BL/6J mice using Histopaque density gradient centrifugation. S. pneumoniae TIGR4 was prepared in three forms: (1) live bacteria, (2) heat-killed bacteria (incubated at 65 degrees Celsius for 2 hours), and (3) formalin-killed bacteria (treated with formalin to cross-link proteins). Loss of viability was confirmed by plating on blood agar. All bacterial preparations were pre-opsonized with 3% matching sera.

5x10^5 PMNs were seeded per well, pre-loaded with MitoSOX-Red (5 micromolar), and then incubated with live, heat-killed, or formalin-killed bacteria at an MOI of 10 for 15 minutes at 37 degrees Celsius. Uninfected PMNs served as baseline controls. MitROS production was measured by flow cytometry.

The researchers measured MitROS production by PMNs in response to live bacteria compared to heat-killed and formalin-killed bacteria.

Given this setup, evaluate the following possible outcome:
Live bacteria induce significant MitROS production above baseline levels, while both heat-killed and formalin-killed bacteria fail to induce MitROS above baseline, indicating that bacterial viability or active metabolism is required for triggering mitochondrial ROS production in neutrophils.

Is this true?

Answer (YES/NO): NO